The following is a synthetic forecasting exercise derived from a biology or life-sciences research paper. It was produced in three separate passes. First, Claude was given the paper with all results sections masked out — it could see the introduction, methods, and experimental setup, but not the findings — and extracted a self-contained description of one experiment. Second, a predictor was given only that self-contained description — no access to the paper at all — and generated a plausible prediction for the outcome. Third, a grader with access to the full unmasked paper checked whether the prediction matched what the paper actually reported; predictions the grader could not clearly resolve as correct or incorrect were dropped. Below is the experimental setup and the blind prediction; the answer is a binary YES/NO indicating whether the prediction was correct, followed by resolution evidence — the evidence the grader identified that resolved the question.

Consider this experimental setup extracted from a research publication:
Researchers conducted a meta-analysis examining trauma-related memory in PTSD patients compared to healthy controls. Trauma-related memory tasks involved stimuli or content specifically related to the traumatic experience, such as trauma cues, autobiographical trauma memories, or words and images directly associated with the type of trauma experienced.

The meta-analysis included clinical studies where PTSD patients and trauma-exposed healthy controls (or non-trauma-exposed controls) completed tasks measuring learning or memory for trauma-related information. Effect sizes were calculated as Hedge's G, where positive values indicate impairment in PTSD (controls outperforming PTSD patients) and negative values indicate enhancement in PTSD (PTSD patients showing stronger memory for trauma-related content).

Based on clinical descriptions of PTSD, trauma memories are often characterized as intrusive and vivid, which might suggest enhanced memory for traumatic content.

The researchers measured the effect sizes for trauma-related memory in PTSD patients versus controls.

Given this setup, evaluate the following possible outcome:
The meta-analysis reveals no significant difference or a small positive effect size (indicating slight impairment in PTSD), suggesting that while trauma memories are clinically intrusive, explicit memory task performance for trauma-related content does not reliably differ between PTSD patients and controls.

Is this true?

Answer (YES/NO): NO